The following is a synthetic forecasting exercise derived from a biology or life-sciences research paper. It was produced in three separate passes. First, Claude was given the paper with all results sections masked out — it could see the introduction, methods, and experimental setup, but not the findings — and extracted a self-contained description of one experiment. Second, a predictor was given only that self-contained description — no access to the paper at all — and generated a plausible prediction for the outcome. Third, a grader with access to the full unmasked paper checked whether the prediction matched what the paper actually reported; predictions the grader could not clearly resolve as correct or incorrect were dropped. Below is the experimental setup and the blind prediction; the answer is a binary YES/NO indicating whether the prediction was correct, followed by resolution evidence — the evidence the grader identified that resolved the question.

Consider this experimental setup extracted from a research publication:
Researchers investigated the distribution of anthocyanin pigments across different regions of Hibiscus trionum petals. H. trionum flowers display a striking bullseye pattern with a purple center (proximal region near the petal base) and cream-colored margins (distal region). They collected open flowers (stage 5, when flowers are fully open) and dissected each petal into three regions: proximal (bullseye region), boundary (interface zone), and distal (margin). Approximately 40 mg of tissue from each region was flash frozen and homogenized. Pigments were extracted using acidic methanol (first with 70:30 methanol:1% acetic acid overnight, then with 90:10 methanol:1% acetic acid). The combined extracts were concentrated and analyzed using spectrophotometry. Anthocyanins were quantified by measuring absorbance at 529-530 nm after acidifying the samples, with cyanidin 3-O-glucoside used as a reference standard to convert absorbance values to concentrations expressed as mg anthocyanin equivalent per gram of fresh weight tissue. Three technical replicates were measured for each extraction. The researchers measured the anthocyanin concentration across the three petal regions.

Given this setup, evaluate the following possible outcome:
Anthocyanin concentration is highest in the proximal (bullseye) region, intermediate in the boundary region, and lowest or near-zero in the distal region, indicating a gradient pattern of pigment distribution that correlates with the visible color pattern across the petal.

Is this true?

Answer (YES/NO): NO